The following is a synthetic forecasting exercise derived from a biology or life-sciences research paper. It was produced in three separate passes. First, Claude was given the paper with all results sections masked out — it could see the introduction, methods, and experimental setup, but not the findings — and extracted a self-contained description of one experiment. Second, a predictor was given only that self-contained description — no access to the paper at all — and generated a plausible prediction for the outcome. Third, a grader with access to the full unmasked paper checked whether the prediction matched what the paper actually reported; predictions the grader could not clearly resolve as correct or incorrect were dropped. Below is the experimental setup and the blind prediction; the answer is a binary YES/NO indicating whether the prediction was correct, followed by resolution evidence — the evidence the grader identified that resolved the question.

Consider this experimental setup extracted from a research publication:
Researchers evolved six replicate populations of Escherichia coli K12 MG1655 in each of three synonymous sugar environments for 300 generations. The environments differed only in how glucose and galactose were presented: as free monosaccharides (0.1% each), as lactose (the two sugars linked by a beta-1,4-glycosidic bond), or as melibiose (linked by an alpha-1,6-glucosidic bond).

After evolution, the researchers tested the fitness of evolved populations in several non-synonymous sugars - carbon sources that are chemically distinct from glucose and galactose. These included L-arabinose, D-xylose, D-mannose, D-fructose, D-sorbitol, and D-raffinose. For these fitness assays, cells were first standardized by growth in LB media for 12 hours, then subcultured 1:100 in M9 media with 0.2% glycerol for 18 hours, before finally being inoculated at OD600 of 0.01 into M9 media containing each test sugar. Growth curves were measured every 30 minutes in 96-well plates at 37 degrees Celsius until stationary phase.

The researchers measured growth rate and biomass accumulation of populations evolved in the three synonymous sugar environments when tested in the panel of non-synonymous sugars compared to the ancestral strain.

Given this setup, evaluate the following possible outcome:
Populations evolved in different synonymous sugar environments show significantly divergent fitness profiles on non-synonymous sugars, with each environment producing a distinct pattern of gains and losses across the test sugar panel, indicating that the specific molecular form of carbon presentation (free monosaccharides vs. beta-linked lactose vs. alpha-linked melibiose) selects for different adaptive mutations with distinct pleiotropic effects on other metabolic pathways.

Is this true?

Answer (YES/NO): YES